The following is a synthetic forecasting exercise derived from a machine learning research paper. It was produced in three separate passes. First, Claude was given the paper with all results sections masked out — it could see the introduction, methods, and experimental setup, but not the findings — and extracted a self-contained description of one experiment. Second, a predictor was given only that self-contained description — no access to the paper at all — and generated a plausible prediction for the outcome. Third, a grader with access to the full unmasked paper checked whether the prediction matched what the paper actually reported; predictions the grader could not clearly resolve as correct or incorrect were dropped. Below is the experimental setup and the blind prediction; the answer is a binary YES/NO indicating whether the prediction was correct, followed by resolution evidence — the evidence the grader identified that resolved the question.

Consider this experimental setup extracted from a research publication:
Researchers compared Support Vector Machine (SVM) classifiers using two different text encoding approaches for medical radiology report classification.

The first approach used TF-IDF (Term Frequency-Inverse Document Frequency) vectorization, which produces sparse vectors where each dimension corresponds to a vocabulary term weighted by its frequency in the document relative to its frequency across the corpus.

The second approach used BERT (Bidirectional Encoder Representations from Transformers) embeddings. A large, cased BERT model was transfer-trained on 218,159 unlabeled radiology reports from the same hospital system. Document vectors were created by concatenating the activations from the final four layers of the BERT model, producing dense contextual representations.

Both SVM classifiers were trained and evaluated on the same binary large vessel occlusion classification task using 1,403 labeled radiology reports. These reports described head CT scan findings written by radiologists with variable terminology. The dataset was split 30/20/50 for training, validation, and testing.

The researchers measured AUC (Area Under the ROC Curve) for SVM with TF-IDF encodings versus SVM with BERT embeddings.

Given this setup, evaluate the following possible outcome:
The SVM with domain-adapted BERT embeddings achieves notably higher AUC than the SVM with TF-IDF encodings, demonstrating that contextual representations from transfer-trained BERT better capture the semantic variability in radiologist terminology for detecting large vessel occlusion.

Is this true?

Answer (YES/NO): NO